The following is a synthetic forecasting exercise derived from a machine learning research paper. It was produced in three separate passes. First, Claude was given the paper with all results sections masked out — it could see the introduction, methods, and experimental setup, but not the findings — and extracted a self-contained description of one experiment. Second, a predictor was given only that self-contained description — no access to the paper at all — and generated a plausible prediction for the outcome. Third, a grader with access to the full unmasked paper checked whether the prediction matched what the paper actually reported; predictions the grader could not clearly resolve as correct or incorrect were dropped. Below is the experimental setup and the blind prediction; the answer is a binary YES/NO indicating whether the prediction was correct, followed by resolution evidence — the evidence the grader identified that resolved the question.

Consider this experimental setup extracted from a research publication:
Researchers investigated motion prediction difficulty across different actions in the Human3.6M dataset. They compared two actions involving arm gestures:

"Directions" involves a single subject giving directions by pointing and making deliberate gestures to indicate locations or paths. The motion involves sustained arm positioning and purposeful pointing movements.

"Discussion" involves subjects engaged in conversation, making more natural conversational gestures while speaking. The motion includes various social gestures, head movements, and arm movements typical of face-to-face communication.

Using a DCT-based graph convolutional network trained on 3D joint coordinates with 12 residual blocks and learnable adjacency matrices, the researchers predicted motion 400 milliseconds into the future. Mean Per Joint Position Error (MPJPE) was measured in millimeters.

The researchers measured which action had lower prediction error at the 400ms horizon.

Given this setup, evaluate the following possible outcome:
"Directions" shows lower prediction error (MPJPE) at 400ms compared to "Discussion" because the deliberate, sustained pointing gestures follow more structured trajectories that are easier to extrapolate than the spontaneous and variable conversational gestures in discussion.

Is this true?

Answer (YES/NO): NO